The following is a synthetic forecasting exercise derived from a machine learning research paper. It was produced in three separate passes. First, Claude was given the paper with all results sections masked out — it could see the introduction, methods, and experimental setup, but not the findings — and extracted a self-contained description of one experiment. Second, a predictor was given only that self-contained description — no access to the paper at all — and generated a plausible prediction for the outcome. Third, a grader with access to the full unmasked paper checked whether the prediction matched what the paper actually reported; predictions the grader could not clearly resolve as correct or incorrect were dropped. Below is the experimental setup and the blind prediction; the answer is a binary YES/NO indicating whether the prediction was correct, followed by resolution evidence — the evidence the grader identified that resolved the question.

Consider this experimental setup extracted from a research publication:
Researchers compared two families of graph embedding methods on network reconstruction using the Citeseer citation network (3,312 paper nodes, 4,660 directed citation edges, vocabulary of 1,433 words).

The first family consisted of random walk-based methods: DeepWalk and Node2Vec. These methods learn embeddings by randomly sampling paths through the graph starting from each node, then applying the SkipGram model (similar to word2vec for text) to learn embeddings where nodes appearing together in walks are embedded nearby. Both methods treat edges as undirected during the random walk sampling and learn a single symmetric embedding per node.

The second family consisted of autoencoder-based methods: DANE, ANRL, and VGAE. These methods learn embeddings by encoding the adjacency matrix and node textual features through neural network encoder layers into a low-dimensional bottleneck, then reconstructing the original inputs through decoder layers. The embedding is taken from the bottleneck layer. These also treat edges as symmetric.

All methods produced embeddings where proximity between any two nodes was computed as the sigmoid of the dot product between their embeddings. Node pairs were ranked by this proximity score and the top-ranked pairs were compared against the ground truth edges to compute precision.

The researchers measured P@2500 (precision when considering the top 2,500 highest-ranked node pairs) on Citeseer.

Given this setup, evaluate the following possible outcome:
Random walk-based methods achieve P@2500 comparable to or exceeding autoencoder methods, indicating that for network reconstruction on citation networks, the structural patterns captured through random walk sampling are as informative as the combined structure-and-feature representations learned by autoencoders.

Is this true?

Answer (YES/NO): YES